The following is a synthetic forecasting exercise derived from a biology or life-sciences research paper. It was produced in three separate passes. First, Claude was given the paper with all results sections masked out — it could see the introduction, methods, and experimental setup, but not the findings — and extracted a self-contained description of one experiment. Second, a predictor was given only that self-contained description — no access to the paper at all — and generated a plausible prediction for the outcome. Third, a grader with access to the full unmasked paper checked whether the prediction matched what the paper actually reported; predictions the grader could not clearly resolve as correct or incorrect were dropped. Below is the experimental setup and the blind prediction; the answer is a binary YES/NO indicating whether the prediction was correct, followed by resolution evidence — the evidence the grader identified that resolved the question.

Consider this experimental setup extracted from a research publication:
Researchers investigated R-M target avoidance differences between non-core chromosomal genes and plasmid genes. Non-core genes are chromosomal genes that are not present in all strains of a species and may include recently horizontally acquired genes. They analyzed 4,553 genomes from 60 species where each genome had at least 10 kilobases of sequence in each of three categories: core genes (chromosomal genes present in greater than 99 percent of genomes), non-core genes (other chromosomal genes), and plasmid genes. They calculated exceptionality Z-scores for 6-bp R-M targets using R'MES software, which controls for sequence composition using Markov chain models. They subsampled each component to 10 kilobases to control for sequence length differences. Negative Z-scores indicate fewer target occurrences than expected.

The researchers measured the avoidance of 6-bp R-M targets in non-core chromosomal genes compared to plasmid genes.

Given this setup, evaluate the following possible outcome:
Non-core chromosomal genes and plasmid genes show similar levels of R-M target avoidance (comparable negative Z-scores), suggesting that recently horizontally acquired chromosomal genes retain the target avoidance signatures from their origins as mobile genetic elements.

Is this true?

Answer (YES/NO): NO